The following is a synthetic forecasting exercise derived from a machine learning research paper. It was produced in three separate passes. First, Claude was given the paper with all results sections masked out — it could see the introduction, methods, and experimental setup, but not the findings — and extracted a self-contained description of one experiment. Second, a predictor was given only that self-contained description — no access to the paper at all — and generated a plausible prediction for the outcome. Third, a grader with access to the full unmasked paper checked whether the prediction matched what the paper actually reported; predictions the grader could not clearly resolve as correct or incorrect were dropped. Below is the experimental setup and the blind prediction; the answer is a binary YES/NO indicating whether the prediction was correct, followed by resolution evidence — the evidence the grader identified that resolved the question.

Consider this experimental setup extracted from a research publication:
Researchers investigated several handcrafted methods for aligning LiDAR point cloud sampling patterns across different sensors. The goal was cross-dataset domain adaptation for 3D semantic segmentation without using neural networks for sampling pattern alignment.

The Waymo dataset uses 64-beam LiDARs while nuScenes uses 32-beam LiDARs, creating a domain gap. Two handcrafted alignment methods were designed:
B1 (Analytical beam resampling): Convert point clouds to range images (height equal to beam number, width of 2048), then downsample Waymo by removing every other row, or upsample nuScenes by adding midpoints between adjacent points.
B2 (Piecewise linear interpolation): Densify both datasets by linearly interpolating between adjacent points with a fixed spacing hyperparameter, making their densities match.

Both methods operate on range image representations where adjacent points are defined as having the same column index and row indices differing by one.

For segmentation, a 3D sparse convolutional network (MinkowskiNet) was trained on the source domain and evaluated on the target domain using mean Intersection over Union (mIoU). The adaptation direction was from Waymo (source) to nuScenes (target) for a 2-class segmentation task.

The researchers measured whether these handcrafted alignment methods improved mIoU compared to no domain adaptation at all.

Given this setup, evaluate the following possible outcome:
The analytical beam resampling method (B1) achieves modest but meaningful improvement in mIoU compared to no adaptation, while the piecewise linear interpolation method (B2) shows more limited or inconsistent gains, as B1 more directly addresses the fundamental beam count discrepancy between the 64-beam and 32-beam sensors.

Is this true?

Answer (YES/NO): NO